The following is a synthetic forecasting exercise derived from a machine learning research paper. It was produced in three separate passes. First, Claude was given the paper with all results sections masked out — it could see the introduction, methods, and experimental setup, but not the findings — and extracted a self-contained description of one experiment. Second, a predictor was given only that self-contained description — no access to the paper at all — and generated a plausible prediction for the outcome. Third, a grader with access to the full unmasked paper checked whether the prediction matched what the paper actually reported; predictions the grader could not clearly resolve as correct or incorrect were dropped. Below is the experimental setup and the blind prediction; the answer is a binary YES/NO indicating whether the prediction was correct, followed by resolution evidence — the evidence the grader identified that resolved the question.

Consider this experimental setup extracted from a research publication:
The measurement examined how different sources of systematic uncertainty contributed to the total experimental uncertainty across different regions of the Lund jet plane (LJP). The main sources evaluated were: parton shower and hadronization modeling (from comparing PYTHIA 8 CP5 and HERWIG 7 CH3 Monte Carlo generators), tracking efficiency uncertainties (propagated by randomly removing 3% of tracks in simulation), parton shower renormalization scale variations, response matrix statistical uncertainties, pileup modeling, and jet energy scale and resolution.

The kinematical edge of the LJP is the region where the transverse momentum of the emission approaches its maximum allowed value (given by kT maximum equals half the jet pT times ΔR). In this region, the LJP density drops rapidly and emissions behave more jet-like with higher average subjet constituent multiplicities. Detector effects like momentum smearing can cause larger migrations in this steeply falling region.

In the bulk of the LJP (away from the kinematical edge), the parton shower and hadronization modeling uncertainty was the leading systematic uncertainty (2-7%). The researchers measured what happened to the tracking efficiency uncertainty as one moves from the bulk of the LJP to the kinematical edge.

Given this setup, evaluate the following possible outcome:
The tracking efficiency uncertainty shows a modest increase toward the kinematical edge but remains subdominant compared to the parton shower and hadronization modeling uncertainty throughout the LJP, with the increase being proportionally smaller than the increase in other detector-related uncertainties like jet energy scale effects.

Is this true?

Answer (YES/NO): NO